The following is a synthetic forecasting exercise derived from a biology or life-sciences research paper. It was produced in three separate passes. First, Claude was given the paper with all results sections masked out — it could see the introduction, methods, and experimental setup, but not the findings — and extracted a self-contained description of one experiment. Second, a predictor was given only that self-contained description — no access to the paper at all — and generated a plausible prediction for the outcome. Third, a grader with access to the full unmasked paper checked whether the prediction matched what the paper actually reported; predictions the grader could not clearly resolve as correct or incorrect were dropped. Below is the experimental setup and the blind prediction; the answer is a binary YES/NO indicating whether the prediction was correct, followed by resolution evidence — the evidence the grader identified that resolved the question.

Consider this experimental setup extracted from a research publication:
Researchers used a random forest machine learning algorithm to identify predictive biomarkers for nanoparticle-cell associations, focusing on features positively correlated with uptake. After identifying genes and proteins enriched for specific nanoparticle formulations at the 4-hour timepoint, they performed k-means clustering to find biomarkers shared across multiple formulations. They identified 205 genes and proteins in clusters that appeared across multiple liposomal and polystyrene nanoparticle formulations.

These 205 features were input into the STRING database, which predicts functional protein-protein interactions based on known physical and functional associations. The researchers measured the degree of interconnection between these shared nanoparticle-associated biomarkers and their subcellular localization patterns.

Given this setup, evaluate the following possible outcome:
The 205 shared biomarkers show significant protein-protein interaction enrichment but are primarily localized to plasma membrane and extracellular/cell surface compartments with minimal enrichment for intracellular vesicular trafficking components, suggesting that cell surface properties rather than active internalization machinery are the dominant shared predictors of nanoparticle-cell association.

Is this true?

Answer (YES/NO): YES